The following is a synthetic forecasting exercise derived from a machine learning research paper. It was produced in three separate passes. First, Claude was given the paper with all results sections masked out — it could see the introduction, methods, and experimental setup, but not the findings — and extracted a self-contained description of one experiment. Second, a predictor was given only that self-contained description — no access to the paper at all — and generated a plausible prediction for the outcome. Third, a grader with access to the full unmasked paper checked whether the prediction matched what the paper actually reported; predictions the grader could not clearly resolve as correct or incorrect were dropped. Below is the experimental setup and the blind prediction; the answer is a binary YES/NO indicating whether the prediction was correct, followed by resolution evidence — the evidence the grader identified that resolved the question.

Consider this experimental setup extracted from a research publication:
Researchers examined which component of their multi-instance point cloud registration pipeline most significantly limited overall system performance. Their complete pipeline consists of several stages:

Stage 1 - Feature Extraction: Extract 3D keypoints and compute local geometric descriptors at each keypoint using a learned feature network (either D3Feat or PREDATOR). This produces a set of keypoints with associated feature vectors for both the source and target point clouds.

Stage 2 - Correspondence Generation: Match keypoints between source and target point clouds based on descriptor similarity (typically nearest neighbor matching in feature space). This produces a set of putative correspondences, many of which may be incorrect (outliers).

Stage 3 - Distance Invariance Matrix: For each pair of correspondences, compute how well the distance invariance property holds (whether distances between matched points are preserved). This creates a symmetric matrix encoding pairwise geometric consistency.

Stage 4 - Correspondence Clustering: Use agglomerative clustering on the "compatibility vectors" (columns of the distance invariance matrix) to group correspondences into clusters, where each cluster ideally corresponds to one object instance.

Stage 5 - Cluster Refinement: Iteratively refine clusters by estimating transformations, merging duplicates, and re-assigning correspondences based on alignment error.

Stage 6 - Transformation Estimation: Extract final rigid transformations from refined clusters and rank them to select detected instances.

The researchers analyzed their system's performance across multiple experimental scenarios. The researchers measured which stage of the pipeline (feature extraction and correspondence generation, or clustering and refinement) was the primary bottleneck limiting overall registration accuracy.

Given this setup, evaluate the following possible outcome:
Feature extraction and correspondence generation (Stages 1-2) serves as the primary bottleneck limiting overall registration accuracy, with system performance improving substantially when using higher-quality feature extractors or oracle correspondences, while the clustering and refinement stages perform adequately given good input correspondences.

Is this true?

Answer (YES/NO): YES